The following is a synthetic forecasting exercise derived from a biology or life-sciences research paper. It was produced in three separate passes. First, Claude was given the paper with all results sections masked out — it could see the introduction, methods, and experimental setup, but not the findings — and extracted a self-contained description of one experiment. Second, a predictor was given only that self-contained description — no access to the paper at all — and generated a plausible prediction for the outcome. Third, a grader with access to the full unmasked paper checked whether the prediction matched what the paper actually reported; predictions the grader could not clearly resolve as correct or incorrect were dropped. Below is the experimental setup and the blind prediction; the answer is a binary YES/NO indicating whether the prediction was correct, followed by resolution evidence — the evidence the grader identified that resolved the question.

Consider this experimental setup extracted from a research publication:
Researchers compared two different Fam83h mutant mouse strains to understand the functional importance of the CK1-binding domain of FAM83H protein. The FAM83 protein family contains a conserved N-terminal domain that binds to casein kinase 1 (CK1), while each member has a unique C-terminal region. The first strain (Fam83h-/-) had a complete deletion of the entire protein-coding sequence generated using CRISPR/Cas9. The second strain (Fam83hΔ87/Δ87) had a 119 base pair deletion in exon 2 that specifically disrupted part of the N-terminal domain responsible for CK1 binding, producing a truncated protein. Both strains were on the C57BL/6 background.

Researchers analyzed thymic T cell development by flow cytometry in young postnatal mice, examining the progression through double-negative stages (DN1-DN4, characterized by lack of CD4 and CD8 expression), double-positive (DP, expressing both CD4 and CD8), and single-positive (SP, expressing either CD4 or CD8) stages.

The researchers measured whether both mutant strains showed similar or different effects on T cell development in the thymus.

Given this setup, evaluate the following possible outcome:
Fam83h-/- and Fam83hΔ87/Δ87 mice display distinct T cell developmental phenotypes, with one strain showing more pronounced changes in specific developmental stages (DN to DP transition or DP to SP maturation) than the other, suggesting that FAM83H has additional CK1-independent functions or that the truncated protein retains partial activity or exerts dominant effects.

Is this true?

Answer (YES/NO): NO